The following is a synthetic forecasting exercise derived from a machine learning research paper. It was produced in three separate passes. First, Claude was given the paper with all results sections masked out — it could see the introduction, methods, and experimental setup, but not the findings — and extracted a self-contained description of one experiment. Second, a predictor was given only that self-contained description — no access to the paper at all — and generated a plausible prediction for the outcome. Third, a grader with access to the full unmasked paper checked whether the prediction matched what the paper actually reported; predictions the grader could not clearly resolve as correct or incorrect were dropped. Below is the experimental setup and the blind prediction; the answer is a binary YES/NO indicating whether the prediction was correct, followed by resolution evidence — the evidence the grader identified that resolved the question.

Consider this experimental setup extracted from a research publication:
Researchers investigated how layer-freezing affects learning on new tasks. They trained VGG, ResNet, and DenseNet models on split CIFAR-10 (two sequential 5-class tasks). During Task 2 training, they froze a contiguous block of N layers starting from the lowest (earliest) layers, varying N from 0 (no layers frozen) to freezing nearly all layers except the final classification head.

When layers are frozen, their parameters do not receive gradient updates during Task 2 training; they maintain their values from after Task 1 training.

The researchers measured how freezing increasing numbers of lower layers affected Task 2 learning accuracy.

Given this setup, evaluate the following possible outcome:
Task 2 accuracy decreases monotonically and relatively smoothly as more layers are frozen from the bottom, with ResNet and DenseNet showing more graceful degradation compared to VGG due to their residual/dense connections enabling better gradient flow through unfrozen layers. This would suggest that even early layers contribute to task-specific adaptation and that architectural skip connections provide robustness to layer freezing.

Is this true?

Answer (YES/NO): NO